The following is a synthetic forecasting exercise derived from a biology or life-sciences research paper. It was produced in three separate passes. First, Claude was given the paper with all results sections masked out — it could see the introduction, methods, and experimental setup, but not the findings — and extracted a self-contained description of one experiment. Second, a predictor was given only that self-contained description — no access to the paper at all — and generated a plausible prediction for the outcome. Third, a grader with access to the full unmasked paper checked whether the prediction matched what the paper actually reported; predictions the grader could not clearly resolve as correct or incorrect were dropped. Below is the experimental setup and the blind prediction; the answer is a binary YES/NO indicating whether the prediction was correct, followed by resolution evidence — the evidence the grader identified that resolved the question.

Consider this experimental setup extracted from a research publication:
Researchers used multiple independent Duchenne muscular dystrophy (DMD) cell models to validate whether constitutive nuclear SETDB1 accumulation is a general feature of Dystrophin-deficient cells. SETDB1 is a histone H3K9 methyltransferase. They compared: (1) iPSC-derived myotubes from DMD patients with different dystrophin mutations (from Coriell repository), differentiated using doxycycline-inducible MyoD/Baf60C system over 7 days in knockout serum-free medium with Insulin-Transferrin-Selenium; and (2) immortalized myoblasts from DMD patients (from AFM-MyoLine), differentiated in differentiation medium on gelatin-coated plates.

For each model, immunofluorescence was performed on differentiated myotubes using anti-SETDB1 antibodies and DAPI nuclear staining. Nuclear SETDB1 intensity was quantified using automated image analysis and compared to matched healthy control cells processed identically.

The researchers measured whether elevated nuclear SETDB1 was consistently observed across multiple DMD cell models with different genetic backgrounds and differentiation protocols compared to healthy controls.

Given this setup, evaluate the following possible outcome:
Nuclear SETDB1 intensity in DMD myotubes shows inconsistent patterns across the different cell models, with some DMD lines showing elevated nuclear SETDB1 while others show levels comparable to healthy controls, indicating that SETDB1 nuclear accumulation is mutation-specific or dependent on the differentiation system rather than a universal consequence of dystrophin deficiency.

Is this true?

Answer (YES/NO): NO